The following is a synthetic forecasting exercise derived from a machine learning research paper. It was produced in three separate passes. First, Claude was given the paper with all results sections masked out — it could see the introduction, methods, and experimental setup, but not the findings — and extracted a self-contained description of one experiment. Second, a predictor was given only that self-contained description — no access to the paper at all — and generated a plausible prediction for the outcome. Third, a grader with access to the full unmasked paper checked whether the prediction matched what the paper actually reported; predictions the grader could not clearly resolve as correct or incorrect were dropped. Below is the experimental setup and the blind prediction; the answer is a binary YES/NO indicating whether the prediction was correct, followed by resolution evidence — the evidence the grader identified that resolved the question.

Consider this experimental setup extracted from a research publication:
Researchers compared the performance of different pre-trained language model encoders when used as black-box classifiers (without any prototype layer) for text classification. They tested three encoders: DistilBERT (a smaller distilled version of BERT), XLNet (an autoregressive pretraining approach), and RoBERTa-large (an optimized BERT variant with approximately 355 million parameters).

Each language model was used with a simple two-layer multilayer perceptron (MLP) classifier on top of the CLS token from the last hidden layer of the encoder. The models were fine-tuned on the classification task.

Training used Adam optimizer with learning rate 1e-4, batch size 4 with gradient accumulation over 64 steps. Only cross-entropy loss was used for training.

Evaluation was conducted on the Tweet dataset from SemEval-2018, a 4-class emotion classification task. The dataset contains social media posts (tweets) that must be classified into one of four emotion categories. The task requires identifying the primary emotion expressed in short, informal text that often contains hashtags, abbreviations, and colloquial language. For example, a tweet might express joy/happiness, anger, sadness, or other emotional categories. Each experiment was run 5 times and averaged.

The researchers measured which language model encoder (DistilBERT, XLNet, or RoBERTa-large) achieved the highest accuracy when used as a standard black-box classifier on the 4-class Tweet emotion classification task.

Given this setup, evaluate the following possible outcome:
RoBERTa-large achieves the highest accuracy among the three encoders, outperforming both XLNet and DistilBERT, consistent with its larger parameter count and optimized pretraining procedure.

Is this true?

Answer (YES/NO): YES